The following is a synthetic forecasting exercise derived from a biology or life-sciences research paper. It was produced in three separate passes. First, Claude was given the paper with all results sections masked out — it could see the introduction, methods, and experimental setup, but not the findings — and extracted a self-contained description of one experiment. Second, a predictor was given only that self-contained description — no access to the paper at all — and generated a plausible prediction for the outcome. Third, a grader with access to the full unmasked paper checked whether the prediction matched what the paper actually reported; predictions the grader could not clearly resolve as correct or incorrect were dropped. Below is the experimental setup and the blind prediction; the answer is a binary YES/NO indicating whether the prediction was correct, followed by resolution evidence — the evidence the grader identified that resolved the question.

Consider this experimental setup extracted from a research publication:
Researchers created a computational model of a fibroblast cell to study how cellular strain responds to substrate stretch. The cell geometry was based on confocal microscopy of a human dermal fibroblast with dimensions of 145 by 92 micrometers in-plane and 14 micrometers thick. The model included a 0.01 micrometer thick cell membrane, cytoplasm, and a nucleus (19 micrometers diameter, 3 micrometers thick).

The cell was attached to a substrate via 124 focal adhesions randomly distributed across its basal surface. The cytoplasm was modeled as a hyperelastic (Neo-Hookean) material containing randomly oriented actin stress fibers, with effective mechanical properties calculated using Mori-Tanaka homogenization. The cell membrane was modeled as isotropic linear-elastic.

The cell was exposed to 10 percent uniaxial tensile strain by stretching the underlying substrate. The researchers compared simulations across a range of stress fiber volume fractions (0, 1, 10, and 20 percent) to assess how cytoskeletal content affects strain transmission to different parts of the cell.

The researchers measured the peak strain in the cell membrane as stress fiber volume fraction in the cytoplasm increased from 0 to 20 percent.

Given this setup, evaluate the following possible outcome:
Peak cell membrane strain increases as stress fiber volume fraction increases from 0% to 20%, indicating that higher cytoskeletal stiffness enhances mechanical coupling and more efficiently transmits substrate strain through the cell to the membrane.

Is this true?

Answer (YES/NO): NO